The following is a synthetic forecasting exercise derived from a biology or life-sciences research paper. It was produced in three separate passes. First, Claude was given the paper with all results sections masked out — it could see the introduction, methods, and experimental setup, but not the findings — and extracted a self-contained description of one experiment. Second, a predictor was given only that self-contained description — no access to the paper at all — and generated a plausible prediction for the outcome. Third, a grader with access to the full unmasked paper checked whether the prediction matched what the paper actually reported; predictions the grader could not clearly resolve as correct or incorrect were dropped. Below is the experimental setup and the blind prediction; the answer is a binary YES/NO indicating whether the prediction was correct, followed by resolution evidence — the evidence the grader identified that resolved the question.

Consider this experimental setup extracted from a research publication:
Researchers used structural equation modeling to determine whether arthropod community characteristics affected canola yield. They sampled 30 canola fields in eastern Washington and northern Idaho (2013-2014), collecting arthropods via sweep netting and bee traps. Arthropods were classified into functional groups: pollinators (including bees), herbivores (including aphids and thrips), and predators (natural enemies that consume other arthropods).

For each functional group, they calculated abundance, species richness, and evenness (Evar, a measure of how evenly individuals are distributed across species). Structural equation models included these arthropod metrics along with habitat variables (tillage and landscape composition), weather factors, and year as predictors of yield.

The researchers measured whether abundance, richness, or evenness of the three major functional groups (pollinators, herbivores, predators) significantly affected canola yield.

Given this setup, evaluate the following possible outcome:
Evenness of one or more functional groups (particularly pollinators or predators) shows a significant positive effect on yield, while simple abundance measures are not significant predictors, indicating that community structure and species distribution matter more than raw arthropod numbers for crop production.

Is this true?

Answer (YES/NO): NO